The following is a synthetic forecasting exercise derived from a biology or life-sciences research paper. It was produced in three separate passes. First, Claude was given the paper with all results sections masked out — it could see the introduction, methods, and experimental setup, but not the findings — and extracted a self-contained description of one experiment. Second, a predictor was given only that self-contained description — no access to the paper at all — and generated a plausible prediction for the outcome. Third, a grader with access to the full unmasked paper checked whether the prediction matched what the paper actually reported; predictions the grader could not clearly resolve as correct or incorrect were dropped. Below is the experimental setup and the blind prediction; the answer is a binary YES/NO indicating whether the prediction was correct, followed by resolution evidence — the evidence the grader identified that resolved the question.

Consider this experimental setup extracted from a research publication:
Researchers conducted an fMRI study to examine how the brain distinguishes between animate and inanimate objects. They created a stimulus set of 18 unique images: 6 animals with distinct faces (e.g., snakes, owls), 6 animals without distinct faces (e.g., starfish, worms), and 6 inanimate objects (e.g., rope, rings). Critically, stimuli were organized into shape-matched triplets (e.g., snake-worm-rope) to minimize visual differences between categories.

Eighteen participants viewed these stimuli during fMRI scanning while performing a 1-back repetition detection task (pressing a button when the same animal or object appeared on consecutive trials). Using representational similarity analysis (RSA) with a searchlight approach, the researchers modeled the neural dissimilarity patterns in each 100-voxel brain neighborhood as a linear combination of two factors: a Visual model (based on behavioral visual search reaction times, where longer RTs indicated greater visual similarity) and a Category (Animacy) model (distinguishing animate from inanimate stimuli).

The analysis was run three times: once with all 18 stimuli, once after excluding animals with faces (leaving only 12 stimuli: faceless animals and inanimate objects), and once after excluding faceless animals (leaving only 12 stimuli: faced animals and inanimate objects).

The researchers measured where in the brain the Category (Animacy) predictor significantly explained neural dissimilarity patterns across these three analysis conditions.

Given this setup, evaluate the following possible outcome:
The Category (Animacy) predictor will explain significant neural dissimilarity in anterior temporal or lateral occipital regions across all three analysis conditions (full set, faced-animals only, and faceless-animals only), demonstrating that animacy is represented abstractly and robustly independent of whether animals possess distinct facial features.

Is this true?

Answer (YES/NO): NO